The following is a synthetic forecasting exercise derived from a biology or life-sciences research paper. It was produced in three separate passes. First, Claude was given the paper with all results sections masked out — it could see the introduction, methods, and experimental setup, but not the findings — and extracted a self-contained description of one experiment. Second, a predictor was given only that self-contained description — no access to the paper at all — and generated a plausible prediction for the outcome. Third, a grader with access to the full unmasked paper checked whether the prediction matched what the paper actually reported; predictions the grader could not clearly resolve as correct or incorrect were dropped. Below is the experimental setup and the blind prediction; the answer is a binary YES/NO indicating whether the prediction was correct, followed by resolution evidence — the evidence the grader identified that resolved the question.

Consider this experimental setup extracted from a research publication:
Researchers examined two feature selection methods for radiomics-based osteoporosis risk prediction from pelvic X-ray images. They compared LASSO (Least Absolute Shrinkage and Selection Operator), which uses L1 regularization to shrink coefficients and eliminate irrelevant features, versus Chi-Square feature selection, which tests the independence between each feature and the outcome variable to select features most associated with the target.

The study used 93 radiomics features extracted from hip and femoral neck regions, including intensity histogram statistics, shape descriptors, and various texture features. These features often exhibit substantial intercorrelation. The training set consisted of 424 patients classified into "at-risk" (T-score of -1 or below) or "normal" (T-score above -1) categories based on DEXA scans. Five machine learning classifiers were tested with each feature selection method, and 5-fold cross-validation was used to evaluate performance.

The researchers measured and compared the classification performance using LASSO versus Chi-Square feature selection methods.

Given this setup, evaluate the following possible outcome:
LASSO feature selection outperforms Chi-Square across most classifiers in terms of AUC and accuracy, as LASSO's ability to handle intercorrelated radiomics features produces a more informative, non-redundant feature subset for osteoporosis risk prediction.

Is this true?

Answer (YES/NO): NO